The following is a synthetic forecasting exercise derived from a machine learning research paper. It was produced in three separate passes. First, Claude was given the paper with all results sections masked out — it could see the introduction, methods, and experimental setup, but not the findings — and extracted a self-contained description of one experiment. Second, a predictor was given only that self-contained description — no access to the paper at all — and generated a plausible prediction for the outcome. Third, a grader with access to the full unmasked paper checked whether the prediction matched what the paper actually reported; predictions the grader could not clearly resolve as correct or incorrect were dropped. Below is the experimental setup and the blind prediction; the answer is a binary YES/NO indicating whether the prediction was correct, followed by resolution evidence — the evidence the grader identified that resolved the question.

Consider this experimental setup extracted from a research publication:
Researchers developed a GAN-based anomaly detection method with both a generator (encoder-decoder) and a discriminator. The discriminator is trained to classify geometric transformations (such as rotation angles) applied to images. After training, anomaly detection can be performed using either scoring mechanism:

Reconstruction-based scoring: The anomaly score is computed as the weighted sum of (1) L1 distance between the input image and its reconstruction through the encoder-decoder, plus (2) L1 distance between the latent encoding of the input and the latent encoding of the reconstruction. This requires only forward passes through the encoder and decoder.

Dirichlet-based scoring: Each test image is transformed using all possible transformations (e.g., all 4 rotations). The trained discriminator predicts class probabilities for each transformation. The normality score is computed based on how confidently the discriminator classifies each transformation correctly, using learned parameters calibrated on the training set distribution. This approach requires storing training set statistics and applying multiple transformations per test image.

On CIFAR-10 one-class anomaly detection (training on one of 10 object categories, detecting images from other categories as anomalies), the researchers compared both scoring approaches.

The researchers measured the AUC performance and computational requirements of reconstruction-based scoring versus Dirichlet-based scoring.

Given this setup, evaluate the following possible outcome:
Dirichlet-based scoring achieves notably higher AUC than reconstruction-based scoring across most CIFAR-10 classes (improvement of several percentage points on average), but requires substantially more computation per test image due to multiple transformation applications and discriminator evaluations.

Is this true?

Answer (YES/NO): NO